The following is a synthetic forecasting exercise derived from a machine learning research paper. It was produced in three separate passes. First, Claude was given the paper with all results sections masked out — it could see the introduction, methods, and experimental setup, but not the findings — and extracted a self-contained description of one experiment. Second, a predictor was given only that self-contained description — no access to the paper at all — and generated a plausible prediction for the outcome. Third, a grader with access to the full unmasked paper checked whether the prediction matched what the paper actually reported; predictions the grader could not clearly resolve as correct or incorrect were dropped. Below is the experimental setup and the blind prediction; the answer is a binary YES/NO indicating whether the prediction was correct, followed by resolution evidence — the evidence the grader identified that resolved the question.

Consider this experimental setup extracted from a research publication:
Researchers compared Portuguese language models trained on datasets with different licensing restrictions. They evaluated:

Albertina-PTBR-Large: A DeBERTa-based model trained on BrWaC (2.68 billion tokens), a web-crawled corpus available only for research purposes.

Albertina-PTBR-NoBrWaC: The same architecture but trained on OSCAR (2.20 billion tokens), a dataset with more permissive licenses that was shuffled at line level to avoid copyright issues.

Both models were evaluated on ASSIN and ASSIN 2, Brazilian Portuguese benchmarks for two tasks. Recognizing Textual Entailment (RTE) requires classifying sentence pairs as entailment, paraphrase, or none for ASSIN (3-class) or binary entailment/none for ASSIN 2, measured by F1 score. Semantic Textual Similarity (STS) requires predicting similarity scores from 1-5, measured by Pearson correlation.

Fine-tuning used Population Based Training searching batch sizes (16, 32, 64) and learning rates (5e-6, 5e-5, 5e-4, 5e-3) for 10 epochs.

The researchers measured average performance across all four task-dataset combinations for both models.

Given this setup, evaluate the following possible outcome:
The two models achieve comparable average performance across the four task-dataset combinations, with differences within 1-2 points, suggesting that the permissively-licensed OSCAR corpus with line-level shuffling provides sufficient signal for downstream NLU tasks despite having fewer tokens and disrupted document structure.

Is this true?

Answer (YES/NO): YES